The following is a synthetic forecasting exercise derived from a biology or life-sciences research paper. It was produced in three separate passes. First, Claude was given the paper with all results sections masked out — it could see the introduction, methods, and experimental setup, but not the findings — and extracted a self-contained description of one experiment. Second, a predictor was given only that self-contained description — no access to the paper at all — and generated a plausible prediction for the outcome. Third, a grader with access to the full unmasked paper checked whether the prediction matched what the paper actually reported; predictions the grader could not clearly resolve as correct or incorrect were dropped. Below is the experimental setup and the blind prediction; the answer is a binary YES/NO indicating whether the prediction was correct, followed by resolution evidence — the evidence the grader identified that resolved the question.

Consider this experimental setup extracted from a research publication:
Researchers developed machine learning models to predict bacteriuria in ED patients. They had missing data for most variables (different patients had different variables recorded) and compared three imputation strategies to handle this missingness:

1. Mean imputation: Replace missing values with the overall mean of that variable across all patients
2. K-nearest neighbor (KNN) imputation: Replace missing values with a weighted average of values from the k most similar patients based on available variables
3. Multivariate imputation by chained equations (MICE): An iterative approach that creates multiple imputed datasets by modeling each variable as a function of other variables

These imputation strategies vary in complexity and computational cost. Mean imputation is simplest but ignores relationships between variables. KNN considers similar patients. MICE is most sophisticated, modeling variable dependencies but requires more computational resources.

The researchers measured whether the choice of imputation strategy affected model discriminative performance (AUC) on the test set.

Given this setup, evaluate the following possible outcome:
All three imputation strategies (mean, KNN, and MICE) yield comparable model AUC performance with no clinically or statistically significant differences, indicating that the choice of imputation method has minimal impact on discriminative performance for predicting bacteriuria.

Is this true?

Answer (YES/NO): NO